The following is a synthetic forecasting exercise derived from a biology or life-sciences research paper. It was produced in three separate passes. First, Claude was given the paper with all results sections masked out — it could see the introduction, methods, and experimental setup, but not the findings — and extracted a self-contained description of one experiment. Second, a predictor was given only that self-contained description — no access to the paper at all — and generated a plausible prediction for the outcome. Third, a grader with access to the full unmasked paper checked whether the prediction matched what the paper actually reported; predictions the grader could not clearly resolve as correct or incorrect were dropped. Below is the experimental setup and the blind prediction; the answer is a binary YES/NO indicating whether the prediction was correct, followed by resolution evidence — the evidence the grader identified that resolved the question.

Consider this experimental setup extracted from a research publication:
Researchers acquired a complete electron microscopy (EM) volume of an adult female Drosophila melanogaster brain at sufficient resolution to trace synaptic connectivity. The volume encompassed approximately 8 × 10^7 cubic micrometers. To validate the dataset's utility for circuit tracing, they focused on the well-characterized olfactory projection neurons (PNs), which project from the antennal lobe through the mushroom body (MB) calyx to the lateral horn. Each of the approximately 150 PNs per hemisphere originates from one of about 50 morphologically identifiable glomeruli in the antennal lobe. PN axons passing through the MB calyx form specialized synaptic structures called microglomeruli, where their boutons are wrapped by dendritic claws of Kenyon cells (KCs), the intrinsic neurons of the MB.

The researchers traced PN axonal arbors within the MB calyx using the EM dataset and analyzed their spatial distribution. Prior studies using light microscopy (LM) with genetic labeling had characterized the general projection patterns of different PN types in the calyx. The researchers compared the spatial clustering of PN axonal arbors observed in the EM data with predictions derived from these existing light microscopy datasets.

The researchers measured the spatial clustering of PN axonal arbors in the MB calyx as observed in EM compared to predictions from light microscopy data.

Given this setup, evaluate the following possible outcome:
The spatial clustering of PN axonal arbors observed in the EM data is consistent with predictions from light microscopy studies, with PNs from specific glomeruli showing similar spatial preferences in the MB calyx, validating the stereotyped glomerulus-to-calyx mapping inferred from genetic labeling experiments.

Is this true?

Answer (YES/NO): NO